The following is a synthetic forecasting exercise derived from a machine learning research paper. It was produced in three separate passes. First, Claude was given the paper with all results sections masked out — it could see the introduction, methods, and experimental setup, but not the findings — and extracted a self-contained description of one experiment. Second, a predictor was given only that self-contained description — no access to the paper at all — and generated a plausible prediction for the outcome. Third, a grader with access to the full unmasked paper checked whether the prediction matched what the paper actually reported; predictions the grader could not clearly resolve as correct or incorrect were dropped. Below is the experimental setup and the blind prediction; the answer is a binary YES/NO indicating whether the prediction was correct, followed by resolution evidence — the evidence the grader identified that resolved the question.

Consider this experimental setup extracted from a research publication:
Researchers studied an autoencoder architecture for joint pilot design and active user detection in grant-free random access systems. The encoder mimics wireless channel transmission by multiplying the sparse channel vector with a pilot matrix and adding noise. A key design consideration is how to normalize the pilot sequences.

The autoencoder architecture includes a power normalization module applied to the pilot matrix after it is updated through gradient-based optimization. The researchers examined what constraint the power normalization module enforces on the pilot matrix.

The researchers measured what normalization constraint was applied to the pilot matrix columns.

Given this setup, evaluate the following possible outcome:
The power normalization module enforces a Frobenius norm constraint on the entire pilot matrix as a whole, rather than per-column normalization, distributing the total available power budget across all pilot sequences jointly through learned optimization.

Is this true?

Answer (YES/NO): NO